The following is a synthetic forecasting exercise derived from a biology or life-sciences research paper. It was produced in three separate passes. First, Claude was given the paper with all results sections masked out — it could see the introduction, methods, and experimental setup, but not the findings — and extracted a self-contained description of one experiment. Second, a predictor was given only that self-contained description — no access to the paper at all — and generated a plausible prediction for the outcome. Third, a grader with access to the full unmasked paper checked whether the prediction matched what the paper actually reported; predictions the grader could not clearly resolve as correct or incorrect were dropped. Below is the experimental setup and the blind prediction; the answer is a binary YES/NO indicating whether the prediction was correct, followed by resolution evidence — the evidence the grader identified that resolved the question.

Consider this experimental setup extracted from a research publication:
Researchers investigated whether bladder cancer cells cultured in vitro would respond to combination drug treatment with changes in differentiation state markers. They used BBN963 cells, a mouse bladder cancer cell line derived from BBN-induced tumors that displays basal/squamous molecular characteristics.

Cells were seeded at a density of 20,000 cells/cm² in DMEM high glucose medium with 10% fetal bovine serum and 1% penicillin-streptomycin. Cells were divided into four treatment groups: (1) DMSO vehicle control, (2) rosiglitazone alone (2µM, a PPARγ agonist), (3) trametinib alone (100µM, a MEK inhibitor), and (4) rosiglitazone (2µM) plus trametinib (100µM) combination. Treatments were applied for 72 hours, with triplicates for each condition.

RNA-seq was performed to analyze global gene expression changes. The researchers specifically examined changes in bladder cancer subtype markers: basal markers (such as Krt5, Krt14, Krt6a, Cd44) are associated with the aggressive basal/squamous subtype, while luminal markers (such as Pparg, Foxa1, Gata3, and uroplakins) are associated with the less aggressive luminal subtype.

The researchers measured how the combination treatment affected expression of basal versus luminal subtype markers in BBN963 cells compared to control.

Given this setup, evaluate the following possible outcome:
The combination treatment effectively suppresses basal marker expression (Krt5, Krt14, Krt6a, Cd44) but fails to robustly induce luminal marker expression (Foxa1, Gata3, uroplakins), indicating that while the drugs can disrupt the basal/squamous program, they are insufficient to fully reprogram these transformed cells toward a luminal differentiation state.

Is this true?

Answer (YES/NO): NO